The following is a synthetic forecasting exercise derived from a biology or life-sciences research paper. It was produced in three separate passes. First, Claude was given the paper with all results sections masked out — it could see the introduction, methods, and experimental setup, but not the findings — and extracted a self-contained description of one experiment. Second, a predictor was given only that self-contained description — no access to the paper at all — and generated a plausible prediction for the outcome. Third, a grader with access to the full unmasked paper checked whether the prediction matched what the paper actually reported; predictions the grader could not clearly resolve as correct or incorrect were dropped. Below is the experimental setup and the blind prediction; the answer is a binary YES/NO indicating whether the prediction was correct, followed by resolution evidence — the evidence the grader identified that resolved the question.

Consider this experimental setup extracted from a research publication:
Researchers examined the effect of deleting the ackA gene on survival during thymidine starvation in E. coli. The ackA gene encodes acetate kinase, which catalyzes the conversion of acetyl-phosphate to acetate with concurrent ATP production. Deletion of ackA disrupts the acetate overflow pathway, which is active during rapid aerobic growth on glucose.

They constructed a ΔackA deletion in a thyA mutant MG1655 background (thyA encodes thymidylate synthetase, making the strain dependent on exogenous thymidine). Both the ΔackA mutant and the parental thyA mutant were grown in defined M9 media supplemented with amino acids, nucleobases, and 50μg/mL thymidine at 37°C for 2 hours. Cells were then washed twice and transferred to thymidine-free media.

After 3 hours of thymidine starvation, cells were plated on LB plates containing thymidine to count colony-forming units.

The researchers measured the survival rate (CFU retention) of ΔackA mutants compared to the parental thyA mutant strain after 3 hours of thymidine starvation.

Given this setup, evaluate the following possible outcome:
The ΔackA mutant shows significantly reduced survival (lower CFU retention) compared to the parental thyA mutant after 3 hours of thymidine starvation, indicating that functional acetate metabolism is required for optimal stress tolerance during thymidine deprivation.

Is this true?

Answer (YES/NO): NO